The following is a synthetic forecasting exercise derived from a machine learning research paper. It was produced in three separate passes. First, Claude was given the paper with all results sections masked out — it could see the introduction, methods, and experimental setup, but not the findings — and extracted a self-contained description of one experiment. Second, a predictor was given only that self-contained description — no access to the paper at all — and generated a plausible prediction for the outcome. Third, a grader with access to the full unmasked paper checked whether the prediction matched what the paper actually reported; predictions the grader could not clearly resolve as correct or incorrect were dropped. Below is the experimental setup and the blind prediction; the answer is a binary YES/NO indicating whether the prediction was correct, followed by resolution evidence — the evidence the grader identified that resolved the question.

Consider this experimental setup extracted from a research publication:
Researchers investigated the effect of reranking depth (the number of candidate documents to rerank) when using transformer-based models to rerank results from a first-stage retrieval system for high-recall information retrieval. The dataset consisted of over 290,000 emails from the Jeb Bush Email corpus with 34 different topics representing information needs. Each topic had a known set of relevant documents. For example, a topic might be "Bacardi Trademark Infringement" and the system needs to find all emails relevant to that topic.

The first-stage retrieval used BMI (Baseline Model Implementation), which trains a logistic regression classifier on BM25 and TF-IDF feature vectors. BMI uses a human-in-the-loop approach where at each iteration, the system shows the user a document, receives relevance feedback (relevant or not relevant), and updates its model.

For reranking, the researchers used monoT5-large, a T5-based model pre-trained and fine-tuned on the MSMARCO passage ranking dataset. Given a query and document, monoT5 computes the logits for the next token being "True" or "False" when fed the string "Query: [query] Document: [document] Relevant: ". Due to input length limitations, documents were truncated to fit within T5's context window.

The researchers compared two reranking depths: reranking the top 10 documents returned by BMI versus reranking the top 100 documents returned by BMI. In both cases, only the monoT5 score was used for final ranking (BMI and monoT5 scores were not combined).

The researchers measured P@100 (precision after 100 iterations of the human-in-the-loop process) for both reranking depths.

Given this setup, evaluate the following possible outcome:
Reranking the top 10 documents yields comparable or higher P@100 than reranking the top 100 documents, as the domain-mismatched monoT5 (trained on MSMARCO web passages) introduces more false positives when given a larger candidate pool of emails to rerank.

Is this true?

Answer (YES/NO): YES